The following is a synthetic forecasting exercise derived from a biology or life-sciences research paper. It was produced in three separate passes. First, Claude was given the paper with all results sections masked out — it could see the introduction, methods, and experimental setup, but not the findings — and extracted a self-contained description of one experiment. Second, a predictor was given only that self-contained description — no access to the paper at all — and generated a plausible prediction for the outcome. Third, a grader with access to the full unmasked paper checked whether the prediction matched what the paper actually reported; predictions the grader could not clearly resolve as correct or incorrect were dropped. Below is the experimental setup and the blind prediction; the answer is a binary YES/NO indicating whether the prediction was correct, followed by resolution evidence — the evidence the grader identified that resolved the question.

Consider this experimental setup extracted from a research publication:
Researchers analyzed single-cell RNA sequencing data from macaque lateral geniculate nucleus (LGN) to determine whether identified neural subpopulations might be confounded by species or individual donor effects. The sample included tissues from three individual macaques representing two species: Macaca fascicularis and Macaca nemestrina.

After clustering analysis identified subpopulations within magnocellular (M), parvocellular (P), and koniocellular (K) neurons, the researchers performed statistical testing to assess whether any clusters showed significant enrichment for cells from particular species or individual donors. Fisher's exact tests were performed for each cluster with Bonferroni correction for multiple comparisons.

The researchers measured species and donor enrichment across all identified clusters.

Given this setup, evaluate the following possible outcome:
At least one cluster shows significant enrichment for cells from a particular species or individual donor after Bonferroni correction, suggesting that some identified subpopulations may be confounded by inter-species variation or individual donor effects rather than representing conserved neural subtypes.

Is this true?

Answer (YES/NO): NO